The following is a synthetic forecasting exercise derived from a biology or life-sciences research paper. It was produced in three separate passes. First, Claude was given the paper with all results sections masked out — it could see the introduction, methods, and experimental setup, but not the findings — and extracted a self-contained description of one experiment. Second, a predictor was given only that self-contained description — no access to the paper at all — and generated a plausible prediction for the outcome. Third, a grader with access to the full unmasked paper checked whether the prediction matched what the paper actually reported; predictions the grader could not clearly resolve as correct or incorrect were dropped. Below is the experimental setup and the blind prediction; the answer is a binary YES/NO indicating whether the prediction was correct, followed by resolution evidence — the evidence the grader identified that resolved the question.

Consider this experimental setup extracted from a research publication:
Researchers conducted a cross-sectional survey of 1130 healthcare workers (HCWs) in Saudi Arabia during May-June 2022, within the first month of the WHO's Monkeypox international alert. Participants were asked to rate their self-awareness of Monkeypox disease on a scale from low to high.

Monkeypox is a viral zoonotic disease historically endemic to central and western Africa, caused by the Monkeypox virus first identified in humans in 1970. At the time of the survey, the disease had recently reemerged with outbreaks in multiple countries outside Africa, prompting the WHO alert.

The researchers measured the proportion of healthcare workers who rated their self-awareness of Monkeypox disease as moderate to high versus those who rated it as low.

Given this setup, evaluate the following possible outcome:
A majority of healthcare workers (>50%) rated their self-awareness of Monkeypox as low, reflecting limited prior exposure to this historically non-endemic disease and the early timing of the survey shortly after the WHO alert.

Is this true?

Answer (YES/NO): NO